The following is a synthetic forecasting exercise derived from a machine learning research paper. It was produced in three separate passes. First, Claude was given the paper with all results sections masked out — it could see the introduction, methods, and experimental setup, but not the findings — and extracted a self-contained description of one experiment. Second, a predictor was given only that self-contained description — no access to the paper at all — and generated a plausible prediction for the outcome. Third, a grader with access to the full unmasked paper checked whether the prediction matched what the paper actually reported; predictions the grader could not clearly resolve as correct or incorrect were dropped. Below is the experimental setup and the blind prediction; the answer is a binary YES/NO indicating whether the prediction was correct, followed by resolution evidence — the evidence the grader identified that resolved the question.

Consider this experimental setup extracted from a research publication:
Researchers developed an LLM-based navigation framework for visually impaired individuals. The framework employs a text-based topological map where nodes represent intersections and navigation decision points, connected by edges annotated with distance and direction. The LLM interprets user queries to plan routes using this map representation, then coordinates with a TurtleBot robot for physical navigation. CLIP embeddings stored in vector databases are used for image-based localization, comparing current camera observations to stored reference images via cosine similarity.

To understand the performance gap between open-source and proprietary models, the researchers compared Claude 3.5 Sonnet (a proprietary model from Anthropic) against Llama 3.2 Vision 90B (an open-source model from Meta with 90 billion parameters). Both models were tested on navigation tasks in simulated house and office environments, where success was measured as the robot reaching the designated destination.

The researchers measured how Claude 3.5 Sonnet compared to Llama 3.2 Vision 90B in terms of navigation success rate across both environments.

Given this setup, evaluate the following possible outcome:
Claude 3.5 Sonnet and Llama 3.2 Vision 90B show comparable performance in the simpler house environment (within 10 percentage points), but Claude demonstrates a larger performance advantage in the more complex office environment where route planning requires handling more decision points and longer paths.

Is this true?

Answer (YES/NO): NO